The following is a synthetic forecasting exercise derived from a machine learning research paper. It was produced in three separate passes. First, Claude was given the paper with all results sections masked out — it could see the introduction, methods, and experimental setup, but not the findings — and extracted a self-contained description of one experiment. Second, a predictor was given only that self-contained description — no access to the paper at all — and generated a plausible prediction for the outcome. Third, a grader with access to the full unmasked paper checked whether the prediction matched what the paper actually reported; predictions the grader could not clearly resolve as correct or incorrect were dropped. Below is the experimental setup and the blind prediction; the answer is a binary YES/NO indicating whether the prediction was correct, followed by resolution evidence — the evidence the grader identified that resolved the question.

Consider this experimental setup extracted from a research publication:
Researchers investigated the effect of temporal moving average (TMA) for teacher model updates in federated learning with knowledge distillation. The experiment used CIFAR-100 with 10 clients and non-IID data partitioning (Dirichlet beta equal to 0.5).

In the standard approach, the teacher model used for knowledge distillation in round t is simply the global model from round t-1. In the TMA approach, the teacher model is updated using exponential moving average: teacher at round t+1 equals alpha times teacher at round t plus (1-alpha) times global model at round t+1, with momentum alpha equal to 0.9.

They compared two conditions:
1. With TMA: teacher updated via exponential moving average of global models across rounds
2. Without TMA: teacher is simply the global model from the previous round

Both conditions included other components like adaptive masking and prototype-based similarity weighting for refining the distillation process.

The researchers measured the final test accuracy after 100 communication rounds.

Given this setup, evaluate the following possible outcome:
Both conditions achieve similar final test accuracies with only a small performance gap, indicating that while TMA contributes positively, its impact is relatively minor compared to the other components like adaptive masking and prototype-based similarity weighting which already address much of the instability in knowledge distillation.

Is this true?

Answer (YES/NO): YES